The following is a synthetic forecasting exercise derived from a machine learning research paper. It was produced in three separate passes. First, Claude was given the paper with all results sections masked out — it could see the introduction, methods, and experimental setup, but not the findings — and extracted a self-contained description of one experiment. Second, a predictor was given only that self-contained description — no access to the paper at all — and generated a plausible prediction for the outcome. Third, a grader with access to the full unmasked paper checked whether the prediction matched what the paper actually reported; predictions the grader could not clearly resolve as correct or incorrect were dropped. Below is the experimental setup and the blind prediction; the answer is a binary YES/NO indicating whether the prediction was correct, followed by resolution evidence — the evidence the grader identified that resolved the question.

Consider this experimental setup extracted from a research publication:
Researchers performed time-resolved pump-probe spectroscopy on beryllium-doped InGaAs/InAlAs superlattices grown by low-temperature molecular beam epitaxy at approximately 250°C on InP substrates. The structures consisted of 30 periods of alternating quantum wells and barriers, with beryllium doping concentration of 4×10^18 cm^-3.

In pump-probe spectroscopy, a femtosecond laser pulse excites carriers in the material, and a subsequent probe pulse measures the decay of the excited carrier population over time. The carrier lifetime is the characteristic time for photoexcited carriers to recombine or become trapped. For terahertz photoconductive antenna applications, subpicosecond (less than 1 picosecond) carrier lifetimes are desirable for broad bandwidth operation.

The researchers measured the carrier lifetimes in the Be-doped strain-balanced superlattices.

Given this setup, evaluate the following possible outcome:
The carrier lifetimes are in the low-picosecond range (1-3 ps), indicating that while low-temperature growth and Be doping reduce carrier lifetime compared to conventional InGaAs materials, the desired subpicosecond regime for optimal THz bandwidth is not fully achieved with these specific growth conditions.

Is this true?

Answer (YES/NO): NO